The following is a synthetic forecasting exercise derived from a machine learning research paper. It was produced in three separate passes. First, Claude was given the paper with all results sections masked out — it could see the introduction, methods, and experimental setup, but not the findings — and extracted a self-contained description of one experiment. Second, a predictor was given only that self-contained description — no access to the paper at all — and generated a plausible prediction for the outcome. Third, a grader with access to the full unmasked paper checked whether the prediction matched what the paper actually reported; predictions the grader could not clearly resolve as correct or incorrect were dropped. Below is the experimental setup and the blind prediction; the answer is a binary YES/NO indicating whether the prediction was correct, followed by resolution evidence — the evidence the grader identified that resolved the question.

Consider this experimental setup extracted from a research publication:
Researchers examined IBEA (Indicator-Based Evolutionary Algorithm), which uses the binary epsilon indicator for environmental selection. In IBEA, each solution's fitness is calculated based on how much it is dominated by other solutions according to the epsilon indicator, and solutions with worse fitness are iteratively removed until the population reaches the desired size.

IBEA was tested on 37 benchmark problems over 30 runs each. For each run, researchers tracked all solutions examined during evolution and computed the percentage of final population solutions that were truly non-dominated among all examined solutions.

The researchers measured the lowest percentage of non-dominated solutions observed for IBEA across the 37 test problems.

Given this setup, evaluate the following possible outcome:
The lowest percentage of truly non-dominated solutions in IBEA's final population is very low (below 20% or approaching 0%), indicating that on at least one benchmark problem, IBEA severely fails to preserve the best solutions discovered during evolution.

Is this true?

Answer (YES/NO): YES